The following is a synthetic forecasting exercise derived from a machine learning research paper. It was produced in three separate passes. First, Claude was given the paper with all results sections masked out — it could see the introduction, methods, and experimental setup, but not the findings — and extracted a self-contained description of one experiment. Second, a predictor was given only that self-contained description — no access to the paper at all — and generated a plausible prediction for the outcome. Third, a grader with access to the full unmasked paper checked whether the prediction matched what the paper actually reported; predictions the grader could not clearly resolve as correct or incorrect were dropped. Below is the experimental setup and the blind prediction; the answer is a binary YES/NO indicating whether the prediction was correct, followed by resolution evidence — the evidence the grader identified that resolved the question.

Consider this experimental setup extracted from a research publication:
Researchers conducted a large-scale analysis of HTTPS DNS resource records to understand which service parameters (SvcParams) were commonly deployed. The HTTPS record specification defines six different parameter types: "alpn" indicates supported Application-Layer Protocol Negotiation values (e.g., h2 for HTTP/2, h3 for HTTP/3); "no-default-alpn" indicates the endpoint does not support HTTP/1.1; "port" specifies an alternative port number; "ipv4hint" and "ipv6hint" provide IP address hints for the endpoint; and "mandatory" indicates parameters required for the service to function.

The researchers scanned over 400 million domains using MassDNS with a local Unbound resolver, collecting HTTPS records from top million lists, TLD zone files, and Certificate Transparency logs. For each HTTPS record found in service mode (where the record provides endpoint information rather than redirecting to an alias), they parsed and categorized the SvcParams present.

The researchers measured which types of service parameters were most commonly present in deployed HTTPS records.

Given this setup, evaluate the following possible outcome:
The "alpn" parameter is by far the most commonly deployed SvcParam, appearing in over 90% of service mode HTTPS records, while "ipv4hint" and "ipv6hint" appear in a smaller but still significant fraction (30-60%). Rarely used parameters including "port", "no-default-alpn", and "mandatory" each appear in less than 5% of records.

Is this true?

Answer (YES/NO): NO